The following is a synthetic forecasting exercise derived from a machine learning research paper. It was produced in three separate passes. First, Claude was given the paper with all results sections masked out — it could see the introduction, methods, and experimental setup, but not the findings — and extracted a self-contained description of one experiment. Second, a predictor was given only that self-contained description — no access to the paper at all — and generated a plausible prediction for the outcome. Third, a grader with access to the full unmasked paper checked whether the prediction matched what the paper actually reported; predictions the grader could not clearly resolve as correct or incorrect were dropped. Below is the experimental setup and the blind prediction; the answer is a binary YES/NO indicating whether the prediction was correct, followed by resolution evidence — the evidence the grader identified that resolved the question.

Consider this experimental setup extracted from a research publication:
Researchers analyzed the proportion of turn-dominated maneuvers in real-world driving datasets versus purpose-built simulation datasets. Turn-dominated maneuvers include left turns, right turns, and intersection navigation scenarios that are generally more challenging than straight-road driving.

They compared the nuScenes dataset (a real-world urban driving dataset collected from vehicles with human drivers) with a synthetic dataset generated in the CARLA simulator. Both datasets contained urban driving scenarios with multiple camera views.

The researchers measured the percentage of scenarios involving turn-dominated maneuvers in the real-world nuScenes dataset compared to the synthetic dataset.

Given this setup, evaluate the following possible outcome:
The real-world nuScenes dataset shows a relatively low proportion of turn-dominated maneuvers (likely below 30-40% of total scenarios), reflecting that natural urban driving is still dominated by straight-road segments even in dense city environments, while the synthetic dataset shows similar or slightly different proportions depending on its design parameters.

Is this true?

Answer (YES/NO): NO